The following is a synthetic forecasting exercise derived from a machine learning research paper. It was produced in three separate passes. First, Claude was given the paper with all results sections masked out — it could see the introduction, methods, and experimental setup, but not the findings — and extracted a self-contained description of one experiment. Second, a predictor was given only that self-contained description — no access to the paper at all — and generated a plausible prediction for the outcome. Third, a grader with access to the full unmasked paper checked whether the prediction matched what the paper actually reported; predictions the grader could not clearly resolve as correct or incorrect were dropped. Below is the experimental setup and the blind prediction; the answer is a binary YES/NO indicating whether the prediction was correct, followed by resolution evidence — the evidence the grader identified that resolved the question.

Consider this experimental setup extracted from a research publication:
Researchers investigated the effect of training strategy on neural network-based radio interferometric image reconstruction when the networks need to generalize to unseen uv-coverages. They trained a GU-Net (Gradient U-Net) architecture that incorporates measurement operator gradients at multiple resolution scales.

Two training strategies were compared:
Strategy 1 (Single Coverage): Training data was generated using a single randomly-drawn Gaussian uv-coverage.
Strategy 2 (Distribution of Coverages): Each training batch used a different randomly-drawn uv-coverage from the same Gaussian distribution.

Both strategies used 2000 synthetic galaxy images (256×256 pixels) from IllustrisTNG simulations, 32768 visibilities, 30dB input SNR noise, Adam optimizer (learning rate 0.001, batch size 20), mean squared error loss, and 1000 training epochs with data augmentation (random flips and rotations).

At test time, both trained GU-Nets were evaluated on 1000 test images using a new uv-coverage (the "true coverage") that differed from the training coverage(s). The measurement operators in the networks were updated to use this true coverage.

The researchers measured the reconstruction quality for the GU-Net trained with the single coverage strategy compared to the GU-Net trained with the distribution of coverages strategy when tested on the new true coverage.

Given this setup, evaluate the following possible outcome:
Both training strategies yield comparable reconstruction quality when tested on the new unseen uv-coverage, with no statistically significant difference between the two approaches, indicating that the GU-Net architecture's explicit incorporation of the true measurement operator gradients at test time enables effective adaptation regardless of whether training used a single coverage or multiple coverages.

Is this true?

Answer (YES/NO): NO